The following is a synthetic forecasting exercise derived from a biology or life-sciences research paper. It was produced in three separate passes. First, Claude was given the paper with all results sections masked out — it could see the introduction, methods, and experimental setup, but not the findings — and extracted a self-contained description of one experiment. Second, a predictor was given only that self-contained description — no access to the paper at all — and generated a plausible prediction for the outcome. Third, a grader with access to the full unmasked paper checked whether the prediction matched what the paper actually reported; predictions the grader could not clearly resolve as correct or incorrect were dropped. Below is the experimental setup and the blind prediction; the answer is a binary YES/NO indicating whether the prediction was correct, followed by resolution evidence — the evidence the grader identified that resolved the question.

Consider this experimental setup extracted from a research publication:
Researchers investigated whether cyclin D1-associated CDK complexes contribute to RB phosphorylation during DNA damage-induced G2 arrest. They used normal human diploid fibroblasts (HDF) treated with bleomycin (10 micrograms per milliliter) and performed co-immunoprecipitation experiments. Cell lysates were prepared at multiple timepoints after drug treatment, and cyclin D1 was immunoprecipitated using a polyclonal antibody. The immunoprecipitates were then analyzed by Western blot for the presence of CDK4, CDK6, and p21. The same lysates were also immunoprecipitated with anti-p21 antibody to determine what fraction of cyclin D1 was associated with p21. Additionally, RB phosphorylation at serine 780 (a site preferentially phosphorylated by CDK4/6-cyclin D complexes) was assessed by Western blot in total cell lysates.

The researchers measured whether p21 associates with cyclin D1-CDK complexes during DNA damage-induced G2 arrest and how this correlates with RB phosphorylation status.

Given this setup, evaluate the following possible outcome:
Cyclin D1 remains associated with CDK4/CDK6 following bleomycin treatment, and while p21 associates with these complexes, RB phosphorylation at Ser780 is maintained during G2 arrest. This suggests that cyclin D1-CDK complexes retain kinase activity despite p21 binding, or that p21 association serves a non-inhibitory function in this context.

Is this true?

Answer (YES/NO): NO